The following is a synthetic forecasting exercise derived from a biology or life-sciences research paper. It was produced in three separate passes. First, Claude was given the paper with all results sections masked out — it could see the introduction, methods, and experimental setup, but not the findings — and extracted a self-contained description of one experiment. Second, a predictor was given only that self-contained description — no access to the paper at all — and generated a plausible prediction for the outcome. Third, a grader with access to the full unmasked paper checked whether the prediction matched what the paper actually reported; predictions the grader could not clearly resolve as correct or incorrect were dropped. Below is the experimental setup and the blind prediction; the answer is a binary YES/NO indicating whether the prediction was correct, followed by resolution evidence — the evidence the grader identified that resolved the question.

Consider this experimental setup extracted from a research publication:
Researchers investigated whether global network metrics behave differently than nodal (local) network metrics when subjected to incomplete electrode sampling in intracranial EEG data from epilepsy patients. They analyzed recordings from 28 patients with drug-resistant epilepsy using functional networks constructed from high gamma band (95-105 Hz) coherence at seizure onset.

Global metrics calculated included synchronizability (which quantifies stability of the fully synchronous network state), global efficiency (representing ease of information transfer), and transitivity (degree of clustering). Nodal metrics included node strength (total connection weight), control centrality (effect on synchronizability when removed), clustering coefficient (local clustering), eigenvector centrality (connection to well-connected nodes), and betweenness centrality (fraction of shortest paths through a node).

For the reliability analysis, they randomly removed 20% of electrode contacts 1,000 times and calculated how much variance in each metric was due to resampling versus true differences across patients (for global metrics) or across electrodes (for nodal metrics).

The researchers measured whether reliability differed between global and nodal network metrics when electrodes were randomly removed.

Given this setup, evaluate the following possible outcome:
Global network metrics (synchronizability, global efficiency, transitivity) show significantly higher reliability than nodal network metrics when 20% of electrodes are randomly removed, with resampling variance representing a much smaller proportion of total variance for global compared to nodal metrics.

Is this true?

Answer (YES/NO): NO